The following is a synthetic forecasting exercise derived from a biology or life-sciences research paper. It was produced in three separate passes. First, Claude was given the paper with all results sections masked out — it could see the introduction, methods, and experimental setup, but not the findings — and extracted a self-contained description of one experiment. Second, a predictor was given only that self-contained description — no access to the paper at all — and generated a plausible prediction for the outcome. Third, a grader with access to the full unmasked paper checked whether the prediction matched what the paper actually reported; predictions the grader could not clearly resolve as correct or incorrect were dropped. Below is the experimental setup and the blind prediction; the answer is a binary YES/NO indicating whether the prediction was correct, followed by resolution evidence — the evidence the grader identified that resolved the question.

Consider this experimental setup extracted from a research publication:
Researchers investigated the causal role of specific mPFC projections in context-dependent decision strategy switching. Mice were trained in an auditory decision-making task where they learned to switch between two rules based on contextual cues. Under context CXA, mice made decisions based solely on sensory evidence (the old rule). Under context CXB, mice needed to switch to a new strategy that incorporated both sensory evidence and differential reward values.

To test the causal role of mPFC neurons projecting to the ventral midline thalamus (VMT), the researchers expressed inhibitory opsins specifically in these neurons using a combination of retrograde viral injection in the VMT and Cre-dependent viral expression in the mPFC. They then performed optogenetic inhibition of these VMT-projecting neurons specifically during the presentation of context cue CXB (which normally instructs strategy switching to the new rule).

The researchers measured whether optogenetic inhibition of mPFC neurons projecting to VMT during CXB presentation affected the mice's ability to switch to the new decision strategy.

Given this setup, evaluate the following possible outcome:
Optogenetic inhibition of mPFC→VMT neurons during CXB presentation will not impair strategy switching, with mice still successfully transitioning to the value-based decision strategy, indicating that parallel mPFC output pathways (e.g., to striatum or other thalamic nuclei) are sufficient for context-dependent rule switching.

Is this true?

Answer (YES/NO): NO